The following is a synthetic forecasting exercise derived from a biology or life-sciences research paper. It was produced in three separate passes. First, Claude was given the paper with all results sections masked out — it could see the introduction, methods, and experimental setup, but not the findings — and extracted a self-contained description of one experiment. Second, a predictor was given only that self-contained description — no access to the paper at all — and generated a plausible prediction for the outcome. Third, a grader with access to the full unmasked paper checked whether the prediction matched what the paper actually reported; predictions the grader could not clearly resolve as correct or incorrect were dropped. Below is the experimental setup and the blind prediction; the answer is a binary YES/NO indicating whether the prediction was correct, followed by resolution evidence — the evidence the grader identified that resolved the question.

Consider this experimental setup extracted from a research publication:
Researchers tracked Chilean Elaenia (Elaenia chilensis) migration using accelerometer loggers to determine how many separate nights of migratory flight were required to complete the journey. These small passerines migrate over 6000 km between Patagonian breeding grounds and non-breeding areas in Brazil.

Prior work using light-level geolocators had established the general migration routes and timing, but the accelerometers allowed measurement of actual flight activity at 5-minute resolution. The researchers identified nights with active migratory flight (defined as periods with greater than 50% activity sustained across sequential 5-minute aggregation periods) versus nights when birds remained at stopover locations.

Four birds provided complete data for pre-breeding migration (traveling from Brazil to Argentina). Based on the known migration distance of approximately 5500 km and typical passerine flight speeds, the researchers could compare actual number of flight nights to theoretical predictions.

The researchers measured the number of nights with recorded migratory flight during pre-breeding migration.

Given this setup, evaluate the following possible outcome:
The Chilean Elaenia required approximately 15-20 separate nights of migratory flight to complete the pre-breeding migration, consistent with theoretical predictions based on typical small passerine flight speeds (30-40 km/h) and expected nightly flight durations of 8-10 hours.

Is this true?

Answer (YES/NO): NO